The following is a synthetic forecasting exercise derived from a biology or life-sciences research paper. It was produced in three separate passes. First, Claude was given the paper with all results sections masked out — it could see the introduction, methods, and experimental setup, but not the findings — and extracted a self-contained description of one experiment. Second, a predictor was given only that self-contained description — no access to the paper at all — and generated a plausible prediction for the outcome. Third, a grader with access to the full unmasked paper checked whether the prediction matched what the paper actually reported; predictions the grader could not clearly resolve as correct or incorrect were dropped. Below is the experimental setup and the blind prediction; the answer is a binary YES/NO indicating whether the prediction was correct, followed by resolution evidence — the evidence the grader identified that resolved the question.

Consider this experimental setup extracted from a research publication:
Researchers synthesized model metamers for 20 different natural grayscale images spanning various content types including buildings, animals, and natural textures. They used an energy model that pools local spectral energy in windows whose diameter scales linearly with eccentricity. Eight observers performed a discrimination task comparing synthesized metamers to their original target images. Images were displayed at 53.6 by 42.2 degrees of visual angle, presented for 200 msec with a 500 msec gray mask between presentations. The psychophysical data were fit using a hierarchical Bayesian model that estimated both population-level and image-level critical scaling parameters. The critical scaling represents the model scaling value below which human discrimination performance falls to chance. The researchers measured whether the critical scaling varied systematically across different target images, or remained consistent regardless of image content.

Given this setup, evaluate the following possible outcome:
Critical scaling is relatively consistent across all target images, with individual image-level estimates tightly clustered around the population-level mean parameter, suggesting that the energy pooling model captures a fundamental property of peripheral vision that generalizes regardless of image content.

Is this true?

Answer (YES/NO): YES